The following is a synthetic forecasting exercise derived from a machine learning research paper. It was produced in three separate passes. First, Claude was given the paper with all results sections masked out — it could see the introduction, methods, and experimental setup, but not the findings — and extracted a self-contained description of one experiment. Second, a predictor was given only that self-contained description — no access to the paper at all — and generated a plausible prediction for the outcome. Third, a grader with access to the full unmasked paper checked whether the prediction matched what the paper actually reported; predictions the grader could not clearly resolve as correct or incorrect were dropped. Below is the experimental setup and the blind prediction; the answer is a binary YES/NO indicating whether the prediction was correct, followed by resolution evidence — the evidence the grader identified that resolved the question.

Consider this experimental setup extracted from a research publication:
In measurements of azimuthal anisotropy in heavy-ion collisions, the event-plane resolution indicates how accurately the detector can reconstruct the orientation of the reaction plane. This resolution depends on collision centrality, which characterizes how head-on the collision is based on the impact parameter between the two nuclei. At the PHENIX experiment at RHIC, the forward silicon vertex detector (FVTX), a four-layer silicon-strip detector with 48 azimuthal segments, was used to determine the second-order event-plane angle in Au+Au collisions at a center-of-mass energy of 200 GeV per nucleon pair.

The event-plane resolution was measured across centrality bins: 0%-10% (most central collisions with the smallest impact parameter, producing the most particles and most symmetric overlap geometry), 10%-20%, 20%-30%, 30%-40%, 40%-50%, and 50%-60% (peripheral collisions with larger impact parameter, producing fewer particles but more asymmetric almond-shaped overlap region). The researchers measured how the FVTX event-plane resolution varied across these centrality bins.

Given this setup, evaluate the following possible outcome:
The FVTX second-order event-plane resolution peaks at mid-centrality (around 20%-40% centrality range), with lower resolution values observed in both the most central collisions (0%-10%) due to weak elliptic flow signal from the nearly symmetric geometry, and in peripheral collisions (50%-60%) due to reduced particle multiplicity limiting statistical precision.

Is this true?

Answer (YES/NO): YES